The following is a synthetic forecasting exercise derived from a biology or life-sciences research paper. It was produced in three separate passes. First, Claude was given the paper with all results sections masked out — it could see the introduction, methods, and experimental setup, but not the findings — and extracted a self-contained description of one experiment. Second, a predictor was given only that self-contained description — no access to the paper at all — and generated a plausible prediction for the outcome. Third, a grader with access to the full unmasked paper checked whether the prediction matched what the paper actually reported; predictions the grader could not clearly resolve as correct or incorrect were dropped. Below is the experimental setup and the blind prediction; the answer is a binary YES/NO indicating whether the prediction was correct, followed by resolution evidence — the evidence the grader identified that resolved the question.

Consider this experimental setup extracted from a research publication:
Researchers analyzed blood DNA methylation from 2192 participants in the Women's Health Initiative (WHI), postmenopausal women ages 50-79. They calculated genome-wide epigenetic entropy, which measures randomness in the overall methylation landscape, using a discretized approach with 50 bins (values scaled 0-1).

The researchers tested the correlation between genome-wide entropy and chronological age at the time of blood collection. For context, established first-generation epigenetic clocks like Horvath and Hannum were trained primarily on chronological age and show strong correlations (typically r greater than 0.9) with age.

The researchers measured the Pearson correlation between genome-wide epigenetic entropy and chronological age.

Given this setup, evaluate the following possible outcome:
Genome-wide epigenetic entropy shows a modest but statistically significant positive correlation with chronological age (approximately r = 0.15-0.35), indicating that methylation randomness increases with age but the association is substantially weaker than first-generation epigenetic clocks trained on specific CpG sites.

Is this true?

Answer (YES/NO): NO